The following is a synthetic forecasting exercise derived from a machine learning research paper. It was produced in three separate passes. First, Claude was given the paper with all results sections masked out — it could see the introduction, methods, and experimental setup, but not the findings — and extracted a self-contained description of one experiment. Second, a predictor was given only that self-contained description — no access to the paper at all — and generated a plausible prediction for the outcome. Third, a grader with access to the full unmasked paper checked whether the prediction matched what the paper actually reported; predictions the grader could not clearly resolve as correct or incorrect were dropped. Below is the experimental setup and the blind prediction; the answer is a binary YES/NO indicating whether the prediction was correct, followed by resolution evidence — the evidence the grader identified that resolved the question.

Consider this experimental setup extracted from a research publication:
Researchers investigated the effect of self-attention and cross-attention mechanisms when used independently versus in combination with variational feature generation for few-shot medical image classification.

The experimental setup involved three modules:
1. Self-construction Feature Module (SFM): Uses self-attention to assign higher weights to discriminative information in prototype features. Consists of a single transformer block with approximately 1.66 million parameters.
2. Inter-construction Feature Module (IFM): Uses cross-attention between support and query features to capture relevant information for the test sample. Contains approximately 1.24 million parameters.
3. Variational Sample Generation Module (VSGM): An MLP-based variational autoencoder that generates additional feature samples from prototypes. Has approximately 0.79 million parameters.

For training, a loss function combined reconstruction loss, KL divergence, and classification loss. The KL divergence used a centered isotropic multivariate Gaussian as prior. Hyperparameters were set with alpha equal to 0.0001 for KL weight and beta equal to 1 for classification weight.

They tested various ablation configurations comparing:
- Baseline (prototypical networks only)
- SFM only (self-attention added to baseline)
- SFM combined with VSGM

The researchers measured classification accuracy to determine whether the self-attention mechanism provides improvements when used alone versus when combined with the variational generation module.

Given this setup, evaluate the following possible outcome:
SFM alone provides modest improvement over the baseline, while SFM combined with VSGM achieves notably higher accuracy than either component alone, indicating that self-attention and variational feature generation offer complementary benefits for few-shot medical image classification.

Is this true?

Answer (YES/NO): YES